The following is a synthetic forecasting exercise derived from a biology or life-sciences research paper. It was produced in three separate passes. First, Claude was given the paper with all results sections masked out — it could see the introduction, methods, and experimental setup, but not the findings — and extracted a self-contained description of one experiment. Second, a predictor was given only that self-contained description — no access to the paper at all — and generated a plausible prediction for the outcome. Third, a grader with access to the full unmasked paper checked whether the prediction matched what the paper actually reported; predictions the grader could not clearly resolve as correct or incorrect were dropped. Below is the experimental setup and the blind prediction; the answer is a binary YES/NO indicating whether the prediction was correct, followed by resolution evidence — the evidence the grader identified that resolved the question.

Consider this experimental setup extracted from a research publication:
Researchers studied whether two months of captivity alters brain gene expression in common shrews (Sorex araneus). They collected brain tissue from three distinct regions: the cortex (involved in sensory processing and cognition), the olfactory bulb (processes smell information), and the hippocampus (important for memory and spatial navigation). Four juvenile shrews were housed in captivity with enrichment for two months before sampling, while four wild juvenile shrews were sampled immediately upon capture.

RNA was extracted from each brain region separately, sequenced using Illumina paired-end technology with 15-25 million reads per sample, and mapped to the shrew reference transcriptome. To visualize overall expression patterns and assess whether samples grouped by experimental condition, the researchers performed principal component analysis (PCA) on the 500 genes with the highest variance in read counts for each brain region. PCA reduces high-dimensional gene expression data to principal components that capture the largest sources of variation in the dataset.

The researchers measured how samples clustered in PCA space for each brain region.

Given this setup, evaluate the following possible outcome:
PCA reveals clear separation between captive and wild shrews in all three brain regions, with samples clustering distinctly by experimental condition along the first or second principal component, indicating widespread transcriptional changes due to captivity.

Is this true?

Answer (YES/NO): YES